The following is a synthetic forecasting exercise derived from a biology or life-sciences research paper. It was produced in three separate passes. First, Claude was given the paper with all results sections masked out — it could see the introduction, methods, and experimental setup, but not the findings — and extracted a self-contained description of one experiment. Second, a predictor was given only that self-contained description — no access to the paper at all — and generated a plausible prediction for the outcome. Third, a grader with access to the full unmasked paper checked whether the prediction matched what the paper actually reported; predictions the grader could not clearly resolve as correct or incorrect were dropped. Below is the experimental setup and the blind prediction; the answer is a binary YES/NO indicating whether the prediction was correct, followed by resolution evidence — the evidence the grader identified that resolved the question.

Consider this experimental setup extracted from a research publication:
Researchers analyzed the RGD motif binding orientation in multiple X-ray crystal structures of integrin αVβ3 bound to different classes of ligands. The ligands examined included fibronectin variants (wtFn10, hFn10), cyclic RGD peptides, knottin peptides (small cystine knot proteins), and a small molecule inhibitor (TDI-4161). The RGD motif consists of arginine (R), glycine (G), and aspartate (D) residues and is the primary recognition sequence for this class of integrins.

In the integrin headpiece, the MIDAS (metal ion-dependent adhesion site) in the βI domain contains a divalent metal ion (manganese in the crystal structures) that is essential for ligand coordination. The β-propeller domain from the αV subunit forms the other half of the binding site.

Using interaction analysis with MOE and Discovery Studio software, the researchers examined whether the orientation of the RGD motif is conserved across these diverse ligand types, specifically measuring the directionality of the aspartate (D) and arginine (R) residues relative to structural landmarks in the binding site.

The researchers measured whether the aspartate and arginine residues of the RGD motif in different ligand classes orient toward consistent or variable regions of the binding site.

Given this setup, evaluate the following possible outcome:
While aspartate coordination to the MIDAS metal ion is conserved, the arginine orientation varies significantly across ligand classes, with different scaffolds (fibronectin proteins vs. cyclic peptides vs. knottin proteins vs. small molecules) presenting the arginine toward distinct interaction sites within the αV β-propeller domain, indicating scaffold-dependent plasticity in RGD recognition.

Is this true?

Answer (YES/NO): NO